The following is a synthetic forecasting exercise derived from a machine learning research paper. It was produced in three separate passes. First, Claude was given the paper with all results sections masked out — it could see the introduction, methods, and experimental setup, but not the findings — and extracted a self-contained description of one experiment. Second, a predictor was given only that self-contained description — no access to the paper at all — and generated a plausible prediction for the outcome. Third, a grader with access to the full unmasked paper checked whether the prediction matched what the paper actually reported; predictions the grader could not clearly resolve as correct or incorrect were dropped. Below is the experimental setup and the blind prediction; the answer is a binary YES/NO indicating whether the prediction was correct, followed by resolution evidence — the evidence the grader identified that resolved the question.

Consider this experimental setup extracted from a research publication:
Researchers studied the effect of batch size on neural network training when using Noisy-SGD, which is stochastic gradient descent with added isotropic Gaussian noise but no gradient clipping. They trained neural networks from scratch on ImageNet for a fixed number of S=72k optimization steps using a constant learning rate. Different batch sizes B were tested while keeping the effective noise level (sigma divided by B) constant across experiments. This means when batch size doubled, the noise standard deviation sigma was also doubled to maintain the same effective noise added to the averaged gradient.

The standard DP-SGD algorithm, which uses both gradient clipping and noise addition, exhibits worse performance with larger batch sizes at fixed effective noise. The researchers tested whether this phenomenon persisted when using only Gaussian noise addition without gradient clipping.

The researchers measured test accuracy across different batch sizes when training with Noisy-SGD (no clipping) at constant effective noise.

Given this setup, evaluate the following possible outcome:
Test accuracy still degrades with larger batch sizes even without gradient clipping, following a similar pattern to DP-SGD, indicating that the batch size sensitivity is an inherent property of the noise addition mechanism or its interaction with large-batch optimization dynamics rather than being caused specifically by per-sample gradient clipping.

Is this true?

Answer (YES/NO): YES